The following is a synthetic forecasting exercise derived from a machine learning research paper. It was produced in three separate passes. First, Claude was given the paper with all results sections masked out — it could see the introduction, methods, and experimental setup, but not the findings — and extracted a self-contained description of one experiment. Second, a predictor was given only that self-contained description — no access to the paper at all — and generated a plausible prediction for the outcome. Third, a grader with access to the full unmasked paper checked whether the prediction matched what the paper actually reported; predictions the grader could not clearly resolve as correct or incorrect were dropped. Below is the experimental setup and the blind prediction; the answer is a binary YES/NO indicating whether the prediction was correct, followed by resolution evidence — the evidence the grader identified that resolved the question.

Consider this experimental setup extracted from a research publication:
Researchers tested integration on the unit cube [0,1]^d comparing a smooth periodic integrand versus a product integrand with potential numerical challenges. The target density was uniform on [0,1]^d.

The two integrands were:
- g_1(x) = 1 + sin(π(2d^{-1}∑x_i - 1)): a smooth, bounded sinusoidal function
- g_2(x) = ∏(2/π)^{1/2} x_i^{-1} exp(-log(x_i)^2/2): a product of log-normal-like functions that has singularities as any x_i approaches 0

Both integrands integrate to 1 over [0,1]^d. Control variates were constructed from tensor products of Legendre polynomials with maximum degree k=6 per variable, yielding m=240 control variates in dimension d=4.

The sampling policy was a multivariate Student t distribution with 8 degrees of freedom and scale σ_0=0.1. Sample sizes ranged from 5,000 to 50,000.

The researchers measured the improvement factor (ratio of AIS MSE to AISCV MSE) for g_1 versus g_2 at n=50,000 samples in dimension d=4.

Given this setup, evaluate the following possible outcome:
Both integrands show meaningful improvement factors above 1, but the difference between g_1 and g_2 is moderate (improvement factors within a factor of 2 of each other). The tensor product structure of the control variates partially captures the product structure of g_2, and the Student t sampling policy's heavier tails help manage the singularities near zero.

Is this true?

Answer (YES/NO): NO